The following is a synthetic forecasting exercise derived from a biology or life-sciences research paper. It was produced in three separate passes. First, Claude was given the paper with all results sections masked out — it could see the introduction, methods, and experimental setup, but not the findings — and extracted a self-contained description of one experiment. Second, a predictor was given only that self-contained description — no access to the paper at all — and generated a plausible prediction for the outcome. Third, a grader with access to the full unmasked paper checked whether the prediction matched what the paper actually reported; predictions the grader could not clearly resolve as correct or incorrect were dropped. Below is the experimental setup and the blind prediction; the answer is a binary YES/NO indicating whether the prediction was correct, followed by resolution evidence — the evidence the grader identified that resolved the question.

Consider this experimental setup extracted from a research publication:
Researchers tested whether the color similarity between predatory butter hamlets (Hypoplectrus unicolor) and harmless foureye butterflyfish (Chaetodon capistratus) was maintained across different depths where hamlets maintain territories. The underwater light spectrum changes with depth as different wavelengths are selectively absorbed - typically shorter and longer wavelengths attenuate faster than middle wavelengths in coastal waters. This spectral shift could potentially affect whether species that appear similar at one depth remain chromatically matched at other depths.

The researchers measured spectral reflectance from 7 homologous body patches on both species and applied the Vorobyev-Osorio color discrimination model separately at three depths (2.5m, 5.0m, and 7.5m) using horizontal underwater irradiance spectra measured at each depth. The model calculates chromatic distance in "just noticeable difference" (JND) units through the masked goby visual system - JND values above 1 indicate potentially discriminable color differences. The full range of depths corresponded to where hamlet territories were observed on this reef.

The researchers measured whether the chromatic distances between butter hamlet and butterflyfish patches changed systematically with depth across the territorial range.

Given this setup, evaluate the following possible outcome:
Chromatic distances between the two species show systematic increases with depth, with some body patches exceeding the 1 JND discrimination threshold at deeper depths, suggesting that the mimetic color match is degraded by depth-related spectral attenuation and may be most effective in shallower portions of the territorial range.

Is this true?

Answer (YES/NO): NO